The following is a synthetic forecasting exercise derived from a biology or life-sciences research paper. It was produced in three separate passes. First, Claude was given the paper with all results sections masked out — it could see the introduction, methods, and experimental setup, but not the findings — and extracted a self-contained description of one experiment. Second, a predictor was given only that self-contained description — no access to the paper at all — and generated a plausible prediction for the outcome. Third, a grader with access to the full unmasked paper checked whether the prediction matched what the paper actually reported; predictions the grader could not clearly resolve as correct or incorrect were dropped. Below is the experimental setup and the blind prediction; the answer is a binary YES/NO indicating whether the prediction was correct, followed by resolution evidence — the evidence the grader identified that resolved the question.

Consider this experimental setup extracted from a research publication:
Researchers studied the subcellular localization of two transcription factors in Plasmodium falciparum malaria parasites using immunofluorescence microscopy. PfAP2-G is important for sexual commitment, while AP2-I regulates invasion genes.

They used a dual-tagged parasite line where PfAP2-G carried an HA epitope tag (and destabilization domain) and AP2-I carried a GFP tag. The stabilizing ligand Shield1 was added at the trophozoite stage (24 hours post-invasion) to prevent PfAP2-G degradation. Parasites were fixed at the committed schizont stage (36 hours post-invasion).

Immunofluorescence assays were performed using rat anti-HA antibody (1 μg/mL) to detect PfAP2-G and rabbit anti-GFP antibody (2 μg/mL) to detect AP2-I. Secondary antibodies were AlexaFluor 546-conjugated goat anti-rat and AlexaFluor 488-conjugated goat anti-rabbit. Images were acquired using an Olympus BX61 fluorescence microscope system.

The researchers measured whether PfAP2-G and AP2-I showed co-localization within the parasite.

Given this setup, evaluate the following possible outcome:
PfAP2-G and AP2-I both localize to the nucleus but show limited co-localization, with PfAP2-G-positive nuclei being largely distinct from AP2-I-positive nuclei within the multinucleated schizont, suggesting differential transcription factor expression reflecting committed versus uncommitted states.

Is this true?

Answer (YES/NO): NO